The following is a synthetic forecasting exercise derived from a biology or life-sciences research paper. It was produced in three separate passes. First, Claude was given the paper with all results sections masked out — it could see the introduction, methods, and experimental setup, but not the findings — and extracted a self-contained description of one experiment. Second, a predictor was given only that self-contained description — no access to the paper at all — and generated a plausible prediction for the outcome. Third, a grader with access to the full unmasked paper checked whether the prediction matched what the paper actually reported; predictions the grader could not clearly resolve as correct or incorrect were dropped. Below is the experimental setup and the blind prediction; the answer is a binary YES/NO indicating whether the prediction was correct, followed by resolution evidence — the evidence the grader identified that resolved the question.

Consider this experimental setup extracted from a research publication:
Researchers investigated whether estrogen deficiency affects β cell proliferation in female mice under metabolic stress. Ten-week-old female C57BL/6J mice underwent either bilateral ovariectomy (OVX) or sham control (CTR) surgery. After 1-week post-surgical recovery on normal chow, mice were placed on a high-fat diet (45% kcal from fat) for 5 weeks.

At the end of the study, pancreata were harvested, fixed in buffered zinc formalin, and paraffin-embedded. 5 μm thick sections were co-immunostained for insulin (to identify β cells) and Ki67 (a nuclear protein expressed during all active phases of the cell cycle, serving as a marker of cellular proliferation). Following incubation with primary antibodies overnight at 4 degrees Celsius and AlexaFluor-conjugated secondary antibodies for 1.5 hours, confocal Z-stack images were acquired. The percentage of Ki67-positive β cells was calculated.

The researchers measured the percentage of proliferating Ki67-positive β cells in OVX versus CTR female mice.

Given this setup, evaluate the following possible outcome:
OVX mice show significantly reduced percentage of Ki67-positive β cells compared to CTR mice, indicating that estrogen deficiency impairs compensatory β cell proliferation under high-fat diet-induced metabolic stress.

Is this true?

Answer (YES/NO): NO